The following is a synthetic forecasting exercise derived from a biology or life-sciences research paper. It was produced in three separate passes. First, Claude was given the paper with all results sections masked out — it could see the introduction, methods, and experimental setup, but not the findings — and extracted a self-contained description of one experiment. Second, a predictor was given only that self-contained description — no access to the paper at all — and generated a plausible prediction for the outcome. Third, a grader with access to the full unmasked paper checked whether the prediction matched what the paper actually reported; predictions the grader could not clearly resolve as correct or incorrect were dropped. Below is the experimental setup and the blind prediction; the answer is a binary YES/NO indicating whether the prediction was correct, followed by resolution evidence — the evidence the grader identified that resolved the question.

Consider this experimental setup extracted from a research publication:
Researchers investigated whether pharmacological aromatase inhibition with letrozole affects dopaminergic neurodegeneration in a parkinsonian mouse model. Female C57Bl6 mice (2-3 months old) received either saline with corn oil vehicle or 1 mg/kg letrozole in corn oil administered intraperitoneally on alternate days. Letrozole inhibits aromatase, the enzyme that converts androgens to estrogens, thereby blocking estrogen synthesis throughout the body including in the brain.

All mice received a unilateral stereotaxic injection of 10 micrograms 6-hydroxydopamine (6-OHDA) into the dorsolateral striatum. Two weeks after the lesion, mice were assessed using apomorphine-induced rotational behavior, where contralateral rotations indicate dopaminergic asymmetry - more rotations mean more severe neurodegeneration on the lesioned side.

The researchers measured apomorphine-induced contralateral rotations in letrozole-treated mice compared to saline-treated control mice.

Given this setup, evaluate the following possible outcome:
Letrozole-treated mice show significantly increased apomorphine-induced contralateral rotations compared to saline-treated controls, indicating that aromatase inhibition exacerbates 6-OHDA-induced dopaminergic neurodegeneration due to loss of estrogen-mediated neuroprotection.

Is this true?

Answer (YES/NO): NO